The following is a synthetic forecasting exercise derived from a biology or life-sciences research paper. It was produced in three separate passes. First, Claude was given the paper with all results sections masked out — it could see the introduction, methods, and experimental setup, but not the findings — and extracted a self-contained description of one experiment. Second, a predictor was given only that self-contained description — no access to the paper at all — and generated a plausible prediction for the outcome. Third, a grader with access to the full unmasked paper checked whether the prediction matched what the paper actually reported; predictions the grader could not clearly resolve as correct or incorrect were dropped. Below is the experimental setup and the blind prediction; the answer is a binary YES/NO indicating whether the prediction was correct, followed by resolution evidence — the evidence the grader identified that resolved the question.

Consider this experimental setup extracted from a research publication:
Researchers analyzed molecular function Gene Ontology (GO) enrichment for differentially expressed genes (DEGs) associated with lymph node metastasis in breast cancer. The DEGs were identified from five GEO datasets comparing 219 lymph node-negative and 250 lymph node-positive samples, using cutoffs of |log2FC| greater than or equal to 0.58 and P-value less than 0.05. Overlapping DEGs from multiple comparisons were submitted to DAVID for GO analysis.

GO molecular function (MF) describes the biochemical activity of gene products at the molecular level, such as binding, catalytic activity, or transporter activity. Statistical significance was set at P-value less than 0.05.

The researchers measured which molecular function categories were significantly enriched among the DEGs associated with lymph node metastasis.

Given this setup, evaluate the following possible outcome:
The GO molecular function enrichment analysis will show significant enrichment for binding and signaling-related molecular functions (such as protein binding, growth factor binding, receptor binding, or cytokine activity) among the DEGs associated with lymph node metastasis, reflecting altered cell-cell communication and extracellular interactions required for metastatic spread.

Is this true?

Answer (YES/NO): NO